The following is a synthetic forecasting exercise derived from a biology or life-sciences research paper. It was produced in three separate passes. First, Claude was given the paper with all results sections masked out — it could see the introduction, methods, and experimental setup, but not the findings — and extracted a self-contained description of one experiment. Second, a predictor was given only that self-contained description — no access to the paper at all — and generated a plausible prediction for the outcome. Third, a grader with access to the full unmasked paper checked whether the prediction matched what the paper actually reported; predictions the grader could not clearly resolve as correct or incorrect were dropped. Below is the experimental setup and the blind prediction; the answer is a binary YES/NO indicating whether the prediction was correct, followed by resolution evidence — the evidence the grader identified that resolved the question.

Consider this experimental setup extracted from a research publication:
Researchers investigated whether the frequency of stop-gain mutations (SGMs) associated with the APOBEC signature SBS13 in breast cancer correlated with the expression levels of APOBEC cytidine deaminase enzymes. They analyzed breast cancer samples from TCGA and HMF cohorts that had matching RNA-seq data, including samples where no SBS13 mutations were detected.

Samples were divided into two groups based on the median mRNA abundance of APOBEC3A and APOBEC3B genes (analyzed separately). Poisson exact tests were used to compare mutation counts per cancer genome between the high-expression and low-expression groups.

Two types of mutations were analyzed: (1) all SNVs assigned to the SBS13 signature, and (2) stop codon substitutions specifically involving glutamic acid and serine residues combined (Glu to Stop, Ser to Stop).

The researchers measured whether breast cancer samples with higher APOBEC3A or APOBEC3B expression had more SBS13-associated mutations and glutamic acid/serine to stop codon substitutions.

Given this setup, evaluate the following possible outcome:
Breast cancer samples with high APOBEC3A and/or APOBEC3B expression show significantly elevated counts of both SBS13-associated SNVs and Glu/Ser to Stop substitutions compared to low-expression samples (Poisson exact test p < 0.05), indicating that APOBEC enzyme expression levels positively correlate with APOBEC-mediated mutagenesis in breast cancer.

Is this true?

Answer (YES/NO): YES